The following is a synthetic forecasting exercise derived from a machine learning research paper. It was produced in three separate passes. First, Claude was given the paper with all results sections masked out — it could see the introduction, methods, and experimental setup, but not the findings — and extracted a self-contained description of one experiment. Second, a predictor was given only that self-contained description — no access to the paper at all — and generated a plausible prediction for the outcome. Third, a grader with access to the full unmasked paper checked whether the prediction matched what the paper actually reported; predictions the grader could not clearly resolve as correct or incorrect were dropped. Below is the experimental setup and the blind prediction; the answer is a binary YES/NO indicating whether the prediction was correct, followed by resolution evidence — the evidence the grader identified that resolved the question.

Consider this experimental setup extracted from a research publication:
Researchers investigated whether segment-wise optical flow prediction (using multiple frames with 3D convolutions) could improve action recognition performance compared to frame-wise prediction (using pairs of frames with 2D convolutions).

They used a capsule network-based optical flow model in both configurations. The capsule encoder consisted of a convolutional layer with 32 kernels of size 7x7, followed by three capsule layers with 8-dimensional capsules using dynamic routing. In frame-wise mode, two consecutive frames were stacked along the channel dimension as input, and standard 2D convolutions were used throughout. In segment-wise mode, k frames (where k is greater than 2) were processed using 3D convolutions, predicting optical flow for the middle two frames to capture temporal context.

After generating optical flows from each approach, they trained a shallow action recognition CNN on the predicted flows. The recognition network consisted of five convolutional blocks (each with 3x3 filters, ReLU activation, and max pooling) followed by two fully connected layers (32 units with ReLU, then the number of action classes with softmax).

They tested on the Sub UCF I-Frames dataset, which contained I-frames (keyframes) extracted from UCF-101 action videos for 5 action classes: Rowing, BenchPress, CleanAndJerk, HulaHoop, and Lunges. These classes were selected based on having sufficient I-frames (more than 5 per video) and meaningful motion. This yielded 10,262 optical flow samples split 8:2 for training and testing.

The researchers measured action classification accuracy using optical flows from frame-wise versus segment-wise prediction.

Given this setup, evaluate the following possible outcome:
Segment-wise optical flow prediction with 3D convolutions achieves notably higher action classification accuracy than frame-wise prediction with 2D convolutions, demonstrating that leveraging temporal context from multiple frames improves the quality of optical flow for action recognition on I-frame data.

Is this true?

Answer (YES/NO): YES